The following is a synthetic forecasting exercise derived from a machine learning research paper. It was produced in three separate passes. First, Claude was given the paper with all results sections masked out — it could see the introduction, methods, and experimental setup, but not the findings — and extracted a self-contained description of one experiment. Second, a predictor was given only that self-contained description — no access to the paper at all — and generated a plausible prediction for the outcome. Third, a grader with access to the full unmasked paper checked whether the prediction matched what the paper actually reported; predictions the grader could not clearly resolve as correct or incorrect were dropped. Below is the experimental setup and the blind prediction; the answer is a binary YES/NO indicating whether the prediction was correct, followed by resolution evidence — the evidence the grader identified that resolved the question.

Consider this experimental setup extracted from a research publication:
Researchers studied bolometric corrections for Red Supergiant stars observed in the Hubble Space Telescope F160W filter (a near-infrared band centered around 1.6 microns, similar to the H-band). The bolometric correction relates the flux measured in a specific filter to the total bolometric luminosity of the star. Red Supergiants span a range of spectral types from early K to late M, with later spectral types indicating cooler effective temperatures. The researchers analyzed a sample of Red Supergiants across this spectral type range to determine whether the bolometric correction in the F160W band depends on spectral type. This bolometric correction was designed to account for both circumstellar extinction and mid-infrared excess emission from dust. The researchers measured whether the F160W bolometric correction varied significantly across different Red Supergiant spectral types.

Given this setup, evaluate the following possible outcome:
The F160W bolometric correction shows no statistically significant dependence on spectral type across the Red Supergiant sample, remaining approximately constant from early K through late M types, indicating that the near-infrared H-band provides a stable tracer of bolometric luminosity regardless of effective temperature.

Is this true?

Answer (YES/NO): YES